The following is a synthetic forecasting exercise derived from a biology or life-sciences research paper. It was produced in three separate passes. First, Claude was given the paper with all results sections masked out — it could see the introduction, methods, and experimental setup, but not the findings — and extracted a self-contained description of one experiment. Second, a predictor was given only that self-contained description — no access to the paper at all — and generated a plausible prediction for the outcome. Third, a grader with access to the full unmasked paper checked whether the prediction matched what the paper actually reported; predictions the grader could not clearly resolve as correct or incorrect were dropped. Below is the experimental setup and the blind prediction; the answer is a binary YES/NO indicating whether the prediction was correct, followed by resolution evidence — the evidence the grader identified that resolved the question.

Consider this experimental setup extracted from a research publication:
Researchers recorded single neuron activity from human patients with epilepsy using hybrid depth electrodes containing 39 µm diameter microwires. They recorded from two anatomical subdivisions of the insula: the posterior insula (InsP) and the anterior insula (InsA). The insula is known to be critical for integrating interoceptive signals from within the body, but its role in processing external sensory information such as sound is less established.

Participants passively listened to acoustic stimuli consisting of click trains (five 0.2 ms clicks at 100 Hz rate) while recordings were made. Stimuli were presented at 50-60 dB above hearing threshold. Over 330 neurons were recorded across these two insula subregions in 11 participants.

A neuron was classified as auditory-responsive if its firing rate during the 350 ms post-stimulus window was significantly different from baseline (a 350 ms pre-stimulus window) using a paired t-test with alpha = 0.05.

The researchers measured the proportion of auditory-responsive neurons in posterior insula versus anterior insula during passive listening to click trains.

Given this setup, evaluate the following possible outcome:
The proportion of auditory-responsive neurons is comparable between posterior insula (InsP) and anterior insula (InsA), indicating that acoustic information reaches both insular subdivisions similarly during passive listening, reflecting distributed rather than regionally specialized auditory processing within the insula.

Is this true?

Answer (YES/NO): NO